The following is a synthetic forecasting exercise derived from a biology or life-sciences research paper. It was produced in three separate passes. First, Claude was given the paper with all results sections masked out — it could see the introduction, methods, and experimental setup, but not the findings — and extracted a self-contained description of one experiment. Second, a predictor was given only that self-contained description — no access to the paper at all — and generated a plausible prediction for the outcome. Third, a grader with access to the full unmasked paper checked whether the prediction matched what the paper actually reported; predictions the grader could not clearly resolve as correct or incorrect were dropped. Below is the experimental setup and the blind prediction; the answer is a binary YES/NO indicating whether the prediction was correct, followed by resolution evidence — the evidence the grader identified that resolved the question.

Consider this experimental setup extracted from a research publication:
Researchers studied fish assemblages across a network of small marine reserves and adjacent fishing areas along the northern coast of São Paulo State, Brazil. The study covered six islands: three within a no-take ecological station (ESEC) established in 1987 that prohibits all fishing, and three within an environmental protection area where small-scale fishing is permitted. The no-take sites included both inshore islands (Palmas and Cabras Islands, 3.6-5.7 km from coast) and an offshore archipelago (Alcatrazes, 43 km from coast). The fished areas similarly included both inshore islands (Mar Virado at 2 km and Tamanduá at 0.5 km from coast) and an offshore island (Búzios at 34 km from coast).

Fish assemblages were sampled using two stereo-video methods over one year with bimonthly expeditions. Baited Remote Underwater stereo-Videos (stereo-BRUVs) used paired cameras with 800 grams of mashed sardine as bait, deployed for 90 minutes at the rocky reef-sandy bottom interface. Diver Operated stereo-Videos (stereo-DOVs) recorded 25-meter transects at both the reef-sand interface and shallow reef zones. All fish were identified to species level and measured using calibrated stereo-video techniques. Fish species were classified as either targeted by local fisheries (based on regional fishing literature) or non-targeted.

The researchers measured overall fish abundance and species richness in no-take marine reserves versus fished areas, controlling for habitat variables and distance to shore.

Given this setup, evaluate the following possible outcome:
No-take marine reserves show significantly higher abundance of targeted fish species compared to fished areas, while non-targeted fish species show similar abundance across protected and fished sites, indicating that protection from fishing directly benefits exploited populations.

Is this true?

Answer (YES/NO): YES